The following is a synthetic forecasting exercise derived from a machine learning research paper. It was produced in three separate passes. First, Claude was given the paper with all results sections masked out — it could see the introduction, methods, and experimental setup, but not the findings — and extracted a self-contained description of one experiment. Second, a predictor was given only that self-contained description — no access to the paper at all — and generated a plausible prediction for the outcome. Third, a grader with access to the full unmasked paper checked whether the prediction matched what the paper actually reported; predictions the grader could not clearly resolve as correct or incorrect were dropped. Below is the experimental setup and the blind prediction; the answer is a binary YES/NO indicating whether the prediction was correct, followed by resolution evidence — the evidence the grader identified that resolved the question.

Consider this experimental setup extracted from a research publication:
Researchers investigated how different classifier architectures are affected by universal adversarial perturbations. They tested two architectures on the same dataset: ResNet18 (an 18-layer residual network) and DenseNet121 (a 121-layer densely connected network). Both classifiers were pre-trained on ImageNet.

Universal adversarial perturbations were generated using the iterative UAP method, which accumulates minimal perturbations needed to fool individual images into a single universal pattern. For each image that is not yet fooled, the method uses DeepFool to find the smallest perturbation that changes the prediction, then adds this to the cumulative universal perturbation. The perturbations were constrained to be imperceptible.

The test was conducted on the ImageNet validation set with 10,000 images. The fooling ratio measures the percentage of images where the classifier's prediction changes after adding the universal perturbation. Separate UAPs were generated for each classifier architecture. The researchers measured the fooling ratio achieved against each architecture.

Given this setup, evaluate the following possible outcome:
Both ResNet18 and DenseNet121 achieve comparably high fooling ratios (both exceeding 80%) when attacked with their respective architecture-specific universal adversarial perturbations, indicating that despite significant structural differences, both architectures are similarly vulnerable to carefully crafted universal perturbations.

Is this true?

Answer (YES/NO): NO